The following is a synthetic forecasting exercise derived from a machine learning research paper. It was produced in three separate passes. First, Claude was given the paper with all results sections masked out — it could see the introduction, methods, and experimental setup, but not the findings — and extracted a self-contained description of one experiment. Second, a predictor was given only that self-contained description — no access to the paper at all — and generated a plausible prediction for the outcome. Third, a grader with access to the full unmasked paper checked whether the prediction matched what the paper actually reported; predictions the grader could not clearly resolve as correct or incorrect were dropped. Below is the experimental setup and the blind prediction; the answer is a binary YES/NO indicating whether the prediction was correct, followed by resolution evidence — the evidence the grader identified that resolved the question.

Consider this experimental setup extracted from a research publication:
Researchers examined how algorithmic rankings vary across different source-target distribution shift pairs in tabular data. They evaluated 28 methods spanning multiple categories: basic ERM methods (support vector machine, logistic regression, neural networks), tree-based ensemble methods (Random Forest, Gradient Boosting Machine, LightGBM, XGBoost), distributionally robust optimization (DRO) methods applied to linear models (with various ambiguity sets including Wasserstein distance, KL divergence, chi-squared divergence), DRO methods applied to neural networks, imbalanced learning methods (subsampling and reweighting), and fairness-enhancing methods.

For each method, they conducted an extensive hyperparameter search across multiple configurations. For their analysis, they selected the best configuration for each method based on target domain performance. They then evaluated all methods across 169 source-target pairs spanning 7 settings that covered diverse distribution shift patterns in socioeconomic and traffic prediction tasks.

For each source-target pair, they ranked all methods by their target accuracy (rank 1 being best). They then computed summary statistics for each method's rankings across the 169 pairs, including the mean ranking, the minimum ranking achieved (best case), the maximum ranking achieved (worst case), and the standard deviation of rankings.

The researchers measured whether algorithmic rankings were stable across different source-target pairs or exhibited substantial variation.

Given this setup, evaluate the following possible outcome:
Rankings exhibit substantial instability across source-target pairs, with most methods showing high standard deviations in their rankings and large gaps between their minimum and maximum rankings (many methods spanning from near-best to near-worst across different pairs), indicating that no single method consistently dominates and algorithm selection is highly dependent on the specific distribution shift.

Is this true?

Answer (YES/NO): YES